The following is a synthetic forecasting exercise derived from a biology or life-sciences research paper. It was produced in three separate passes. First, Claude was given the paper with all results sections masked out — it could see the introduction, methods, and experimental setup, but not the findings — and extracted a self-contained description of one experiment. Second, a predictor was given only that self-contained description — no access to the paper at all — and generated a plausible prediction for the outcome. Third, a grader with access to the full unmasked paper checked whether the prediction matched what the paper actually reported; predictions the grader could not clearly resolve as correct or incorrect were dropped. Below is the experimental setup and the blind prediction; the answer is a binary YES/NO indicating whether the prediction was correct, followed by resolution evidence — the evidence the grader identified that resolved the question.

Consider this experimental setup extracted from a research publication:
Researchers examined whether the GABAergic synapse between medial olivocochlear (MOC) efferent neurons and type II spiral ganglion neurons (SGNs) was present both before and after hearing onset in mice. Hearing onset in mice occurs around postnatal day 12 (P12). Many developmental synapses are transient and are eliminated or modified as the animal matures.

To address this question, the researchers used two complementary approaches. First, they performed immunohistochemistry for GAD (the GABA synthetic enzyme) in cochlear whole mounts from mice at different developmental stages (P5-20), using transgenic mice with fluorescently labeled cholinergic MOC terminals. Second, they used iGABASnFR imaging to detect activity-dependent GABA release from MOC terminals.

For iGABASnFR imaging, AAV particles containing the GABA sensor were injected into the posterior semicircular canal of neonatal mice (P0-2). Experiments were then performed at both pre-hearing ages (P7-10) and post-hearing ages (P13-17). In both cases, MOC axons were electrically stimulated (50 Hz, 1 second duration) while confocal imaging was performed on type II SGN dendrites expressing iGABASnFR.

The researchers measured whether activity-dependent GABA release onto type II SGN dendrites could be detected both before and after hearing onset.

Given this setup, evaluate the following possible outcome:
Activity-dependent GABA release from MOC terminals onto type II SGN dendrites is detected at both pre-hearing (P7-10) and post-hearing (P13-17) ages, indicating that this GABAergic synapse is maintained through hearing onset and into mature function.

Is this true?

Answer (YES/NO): YES